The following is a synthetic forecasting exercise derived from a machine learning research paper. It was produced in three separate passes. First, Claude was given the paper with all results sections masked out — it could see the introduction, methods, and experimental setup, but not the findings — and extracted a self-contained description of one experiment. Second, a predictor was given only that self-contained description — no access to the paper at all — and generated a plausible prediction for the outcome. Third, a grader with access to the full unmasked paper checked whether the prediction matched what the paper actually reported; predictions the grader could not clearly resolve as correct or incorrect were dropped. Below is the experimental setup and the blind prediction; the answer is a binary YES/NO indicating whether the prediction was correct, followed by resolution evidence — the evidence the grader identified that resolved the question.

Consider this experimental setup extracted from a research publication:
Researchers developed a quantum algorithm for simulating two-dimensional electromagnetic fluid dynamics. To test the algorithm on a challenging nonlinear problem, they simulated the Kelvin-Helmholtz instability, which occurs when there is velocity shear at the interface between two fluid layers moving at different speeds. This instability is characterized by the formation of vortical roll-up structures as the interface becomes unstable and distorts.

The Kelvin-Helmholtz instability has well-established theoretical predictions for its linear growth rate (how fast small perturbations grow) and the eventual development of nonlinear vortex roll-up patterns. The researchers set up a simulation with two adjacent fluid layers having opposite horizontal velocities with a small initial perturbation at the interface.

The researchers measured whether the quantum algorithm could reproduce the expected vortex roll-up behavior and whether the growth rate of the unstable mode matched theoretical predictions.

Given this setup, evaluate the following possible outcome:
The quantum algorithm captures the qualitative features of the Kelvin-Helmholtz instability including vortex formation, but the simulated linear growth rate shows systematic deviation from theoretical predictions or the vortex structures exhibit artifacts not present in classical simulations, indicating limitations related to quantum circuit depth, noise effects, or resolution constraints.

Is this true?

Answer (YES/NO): NO